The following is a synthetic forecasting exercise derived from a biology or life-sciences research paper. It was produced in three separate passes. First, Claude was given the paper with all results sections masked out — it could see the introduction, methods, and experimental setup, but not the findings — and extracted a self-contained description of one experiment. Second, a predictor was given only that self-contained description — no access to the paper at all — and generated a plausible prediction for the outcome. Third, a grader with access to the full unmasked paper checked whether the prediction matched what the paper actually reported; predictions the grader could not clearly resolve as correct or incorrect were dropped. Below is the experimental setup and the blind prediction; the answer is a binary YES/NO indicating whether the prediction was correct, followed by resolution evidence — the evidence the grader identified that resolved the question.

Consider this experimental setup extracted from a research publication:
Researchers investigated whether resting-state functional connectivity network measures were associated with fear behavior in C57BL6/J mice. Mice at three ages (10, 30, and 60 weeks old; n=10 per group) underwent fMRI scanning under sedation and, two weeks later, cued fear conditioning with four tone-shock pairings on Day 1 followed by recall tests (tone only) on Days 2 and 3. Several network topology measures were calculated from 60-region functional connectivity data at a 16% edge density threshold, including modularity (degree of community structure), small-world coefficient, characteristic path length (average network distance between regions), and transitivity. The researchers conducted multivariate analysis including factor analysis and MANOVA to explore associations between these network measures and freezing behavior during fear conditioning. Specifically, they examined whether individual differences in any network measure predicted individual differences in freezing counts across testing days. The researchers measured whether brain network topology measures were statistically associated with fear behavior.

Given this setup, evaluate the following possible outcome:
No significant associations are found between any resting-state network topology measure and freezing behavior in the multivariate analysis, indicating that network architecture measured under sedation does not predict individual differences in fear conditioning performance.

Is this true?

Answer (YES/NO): NO